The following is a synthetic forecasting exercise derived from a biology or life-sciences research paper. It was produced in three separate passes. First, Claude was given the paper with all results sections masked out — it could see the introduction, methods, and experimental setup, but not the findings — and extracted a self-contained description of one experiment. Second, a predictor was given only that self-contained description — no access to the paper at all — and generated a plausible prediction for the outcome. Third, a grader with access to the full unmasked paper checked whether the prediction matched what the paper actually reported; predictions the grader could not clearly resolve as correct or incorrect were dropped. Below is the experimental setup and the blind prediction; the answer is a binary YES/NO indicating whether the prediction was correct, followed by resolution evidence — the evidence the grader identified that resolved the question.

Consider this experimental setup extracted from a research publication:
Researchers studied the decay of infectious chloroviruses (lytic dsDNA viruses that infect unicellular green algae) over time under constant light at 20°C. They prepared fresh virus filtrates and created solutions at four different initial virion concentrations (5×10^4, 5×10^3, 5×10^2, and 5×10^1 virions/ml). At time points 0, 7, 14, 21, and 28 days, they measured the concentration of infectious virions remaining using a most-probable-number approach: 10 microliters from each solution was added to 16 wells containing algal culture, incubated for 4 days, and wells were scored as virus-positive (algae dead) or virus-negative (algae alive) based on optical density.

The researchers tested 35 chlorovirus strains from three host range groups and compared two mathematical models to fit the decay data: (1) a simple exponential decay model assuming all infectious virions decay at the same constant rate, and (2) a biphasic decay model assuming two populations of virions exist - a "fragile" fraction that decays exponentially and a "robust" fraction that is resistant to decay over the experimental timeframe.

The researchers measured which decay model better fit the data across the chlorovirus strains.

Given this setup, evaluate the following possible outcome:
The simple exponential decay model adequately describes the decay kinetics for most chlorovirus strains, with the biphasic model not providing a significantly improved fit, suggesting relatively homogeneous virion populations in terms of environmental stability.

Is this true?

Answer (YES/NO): NO